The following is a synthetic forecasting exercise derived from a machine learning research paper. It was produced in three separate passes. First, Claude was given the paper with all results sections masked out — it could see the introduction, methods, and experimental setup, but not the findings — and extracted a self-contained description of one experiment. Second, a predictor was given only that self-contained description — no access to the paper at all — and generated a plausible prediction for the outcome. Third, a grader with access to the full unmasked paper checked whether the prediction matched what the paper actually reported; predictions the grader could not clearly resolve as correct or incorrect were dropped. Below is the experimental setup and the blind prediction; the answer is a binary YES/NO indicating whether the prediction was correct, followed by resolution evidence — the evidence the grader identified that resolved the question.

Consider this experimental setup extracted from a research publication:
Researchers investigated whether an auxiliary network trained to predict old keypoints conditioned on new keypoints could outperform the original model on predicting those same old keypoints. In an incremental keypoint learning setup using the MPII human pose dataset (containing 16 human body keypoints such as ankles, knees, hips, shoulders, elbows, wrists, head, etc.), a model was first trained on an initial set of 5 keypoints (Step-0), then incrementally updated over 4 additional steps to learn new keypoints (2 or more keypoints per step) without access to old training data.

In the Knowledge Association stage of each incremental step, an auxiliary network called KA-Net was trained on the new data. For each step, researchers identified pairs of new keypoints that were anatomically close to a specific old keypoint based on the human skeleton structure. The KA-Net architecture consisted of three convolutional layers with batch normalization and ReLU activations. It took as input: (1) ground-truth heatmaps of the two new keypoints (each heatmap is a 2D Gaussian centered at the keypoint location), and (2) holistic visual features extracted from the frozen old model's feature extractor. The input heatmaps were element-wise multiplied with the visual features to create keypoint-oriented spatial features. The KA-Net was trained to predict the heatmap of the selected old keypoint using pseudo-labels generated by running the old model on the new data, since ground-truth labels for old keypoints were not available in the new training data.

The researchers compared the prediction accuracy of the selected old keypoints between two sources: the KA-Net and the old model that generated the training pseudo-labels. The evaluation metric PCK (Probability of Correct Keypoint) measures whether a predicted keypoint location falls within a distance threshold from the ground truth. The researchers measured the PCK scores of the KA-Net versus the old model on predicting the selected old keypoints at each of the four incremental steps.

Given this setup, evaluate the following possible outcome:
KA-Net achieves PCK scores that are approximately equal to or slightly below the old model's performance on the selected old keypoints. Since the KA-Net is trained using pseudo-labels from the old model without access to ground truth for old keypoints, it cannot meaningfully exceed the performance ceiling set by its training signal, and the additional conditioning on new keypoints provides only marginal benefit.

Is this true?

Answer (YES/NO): NO